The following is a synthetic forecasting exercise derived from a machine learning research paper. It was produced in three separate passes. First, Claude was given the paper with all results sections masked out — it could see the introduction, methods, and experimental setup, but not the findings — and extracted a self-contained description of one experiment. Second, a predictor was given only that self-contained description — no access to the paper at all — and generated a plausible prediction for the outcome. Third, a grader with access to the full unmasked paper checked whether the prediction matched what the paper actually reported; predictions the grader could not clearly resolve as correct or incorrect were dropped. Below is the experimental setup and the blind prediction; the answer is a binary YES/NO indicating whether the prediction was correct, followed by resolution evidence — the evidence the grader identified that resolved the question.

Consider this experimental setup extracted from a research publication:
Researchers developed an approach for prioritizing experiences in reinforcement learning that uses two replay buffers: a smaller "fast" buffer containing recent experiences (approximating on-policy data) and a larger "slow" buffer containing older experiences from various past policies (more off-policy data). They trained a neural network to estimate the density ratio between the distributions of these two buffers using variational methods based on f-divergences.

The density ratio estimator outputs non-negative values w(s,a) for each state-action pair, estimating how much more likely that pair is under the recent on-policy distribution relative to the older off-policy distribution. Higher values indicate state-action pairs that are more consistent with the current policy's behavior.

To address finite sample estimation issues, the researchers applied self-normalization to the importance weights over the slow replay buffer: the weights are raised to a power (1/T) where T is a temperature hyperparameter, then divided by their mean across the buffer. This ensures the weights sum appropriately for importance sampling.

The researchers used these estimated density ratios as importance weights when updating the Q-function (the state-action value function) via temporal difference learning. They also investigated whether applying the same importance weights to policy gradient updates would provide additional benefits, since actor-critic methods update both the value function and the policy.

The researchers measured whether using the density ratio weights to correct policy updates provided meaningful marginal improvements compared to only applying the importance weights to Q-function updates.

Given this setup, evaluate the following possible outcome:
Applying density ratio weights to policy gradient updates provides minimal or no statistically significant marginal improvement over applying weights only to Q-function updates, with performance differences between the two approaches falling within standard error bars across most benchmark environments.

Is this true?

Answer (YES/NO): YES